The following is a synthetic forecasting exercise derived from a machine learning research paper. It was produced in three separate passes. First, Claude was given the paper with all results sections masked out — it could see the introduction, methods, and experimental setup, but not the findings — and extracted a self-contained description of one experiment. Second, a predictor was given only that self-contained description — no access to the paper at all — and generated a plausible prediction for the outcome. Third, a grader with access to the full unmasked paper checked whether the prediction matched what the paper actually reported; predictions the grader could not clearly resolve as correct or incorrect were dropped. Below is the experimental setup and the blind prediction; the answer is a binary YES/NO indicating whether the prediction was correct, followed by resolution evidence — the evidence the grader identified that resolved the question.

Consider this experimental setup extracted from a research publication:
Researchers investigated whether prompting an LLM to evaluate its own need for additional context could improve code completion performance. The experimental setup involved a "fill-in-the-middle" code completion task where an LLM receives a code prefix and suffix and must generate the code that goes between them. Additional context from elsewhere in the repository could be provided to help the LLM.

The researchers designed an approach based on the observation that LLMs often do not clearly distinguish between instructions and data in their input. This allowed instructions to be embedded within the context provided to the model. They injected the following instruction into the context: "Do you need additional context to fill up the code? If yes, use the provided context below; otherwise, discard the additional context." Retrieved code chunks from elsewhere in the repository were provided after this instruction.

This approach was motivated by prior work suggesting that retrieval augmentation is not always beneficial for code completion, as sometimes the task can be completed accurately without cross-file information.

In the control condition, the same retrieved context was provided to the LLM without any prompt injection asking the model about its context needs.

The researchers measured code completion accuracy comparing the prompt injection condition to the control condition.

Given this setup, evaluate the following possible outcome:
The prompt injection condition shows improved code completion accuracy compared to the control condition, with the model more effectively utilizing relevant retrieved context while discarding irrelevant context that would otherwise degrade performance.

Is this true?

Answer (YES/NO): NO